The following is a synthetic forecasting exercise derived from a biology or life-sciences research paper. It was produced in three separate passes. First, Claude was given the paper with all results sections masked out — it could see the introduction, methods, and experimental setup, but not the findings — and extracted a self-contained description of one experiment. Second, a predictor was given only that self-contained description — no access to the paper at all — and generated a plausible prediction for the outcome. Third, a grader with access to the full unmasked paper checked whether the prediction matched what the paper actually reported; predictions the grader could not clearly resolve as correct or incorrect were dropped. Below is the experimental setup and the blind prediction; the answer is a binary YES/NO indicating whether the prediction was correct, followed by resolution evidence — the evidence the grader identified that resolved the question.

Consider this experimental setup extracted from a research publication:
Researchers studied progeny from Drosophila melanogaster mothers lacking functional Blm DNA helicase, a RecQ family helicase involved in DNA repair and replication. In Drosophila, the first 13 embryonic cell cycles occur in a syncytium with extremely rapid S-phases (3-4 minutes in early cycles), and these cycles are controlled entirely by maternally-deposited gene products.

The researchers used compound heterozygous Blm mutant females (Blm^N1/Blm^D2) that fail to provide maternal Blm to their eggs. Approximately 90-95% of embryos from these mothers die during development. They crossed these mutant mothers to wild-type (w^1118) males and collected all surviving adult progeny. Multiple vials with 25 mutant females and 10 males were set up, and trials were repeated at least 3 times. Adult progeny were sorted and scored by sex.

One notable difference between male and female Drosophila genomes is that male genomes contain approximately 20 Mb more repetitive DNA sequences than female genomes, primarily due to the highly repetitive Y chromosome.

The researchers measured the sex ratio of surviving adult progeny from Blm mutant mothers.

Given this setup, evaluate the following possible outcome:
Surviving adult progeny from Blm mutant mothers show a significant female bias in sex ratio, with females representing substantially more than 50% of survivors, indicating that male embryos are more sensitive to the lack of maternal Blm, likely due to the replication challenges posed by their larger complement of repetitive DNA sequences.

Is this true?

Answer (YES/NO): YES